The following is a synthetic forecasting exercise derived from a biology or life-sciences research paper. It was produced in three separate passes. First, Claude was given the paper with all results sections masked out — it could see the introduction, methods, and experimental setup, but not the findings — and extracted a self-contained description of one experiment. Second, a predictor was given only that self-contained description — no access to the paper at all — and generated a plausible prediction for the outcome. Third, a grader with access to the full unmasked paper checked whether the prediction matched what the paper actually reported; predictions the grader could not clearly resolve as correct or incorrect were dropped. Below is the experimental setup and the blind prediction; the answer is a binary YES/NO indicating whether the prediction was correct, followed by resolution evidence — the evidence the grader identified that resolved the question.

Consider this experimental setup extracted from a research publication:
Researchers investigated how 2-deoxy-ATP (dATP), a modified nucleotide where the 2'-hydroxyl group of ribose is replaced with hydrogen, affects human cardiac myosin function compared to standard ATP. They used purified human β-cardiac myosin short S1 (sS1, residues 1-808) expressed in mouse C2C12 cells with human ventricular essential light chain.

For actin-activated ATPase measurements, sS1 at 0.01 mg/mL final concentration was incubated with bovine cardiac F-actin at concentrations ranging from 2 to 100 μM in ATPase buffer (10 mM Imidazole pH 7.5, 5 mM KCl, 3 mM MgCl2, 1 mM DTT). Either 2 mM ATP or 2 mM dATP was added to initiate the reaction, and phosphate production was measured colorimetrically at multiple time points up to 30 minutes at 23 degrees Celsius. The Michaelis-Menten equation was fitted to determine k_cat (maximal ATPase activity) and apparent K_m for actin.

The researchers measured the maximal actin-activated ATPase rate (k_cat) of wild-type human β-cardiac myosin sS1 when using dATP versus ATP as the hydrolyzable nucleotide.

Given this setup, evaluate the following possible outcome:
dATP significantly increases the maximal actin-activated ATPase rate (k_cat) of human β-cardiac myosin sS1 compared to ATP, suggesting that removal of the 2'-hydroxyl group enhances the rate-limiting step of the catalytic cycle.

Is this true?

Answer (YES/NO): YES